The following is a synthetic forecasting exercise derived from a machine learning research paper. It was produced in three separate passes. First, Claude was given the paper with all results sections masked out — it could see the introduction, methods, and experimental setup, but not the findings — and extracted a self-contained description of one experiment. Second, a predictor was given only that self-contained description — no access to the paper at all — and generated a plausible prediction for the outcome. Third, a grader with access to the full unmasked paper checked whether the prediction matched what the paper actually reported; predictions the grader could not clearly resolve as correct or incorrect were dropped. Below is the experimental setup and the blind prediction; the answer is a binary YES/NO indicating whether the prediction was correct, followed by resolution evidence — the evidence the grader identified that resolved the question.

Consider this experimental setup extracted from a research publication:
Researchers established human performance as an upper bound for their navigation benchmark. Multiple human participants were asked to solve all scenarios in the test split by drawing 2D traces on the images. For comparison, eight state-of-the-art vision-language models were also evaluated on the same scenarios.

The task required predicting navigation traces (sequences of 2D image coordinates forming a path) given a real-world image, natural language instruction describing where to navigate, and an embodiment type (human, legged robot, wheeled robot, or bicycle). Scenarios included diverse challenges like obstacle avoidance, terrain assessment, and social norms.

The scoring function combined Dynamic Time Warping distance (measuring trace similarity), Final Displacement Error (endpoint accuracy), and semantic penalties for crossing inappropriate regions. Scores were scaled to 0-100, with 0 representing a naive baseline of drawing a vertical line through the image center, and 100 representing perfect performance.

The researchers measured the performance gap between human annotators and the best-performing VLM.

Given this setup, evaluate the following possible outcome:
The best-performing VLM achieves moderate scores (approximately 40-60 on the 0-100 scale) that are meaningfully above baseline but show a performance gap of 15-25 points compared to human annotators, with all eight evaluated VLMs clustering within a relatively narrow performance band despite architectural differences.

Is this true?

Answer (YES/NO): NO